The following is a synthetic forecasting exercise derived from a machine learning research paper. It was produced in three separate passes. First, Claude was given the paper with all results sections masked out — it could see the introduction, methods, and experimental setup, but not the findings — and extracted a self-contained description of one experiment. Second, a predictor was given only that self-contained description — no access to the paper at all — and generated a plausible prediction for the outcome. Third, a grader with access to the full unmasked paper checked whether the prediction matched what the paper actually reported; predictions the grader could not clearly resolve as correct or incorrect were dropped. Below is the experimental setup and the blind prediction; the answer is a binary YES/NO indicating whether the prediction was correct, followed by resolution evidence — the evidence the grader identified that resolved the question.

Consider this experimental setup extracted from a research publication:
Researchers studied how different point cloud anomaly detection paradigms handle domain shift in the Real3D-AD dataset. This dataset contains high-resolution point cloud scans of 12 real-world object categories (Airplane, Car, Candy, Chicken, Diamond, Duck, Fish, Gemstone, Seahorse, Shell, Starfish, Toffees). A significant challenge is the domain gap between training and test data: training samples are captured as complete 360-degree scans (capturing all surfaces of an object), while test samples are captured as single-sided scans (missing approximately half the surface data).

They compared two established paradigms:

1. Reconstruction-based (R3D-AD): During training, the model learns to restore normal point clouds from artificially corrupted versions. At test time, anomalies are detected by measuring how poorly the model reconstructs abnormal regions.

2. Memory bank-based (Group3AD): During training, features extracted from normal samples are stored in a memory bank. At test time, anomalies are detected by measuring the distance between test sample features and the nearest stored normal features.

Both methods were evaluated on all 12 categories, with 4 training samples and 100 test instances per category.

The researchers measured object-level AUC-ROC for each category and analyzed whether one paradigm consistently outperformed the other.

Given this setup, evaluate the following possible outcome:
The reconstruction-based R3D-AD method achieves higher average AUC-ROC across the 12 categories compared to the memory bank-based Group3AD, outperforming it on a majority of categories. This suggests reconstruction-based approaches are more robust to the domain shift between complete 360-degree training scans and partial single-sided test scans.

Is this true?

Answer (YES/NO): NO